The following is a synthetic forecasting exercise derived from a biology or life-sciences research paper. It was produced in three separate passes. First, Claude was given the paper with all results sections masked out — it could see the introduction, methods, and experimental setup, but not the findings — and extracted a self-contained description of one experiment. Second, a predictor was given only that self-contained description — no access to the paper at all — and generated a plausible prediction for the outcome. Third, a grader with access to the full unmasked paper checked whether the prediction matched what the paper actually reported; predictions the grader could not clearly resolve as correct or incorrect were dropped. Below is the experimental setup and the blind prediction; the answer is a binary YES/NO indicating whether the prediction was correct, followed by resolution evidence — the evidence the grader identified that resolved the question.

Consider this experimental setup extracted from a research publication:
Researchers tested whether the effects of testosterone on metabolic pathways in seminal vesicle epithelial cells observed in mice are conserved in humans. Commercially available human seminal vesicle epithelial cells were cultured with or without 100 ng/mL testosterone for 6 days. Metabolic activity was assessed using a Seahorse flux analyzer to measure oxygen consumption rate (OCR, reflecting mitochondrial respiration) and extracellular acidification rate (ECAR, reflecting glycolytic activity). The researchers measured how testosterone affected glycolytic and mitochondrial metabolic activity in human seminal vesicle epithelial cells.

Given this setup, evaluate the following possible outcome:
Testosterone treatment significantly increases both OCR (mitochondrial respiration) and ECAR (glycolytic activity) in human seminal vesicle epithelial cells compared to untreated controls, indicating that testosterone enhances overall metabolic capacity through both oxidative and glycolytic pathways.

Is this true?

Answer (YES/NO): NO